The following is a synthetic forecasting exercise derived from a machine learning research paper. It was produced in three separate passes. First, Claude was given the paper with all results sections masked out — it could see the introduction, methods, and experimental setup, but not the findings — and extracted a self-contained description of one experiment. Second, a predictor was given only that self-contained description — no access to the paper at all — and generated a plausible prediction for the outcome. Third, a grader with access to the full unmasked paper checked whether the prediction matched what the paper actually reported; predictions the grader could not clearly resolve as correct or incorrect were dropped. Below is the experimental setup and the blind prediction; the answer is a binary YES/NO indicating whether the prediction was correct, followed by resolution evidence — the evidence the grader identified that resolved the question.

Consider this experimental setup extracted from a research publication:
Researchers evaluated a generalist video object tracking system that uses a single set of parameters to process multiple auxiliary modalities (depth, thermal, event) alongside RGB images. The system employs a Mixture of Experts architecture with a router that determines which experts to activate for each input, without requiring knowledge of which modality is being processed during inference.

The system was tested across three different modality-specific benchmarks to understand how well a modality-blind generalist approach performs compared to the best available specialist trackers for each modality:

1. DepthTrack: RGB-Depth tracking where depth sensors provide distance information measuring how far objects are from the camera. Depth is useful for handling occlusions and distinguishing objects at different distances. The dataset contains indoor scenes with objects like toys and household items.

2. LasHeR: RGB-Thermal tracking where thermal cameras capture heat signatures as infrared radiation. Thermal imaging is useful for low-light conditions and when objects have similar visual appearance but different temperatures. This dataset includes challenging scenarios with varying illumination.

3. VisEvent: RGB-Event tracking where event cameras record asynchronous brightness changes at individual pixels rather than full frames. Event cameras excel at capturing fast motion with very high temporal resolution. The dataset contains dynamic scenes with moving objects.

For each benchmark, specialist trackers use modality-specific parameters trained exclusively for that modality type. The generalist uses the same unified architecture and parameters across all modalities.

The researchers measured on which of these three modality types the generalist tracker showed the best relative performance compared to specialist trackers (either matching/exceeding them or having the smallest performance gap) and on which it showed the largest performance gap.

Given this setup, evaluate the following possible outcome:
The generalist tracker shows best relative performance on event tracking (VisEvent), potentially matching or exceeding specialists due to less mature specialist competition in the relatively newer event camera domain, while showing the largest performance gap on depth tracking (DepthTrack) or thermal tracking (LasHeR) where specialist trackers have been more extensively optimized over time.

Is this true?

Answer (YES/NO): NO